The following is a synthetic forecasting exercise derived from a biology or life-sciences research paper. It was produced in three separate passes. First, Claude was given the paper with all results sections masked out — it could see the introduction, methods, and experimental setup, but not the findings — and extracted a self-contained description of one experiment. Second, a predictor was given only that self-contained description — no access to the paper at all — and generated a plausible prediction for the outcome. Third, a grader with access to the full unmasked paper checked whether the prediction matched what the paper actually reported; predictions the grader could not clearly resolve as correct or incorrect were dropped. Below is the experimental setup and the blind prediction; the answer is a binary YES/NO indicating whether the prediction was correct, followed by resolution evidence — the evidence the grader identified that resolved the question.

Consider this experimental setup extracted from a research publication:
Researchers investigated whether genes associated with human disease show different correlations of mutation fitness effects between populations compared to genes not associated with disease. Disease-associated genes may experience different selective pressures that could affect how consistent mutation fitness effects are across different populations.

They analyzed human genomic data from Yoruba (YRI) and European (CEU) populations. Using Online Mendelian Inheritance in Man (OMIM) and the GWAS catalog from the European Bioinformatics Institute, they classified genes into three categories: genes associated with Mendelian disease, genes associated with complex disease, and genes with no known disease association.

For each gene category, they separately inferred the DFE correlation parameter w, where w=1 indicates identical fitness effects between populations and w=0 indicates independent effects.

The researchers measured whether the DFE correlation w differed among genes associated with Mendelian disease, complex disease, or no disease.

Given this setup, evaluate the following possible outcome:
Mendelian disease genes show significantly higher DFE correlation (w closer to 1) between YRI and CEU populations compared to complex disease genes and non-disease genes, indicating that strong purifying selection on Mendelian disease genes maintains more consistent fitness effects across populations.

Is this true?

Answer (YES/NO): NO